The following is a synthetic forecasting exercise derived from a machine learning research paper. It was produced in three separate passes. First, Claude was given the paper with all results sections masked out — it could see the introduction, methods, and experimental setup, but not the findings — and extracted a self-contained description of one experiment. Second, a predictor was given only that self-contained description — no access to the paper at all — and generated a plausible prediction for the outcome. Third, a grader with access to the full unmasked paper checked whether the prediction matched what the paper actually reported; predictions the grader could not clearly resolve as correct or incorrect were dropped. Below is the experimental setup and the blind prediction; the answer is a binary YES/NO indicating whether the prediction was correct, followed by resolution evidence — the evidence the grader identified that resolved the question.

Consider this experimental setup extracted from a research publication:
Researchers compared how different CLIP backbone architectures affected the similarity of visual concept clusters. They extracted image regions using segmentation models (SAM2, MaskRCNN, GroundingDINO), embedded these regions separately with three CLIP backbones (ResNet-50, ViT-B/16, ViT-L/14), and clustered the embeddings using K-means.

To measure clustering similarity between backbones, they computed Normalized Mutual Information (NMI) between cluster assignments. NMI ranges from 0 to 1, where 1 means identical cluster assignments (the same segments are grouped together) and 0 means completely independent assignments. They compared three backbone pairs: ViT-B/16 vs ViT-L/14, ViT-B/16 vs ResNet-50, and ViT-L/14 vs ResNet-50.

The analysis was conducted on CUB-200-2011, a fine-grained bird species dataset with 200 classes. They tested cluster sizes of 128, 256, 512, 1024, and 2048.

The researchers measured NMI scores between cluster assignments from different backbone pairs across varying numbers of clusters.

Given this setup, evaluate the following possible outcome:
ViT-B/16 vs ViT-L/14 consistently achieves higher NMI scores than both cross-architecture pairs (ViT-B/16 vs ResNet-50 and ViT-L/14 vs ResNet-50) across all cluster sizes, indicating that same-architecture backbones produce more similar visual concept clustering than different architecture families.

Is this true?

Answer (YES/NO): YES